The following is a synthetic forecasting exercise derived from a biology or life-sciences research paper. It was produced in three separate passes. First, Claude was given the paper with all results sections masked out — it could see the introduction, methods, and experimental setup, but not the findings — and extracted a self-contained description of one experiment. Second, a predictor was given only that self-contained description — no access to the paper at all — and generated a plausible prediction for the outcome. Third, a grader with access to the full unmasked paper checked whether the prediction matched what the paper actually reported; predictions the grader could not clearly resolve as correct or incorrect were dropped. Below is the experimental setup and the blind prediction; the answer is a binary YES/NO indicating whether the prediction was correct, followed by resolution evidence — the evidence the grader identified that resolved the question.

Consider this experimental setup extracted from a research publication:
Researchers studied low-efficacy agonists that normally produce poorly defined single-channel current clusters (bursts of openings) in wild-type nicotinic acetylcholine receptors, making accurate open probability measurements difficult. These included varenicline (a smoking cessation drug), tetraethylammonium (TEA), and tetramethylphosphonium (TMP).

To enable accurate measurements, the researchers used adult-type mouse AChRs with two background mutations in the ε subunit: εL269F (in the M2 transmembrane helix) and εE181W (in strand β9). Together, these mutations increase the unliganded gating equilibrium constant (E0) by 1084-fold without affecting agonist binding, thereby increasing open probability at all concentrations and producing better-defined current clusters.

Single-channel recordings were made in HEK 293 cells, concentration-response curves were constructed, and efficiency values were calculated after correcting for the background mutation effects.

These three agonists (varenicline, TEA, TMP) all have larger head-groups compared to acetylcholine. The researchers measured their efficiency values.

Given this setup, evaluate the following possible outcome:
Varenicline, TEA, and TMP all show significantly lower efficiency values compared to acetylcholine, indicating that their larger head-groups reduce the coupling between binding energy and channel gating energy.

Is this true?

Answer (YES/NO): YES